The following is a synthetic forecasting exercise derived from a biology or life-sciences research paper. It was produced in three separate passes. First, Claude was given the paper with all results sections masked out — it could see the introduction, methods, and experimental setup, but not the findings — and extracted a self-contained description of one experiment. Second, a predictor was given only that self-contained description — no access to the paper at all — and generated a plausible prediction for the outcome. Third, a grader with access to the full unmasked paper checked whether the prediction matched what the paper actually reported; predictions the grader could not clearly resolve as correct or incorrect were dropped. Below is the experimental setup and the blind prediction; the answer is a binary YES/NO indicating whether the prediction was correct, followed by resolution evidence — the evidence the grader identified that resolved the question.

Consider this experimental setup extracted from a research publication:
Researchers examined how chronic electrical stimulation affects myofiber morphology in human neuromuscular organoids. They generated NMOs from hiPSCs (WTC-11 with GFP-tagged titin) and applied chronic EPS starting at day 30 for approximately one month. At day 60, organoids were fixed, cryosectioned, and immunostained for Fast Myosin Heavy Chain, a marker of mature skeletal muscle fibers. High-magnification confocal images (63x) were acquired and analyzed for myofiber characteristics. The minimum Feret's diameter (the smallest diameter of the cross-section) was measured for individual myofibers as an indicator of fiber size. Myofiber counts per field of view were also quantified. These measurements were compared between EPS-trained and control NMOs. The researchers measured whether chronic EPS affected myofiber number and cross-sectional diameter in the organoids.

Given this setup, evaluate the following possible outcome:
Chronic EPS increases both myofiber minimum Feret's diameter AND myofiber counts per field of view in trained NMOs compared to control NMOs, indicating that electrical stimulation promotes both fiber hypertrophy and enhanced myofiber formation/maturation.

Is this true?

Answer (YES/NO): YES